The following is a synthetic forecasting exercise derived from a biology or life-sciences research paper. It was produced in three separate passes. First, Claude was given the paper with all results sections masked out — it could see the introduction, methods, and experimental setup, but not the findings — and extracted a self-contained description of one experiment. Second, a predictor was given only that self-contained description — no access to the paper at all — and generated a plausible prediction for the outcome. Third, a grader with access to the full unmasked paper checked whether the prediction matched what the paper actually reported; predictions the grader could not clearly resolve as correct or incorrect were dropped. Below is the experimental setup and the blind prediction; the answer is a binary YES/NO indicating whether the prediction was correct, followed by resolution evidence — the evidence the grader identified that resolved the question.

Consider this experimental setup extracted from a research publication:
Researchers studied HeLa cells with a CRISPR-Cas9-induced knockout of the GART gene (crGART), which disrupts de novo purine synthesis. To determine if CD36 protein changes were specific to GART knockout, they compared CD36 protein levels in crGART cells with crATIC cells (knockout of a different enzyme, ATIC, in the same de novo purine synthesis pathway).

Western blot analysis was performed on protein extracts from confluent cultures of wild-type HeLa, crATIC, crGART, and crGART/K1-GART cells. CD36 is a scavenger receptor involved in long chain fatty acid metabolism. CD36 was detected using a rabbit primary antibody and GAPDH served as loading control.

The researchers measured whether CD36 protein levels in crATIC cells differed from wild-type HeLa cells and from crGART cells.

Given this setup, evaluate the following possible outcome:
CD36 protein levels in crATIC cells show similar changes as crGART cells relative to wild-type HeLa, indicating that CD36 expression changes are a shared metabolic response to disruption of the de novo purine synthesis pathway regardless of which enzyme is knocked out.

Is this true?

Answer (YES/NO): YES